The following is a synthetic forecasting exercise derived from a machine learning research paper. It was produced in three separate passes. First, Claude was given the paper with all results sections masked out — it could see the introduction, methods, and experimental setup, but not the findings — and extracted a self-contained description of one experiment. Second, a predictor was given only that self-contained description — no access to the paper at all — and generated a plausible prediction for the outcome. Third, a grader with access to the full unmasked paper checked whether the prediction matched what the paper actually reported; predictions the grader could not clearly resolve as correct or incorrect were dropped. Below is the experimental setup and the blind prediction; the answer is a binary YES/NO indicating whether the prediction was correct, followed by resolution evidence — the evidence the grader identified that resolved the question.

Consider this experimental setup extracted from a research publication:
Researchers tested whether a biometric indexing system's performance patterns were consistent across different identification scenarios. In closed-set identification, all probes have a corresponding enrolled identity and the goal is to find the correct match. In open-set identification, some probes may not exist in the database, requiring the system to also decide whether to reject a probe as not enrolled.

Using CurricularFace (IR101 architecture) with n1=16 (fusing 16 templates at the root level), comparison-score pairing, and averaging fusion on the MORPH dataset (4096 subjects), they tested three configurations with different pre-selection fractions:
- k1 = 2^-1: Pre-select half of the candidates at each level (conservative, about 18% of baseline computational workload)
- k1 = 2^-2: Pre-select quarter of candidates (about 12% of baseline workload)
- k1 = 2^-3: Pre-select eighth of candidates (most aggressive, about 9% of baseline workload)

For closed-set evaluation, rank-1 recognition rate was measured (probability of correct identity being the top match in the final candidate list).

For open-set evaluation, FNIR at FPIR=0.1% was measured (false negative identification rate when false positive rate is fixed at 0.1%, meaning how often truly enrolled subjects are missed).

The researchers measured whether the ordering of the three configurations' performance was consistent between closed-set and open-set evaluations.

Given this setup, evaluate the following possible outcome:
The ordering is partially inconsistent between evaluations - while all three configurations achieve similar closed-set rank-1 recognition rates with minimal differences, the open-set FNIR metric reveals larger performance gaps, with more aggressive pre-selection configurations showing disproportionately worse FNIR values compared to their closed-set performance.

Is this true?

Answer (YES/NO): NO